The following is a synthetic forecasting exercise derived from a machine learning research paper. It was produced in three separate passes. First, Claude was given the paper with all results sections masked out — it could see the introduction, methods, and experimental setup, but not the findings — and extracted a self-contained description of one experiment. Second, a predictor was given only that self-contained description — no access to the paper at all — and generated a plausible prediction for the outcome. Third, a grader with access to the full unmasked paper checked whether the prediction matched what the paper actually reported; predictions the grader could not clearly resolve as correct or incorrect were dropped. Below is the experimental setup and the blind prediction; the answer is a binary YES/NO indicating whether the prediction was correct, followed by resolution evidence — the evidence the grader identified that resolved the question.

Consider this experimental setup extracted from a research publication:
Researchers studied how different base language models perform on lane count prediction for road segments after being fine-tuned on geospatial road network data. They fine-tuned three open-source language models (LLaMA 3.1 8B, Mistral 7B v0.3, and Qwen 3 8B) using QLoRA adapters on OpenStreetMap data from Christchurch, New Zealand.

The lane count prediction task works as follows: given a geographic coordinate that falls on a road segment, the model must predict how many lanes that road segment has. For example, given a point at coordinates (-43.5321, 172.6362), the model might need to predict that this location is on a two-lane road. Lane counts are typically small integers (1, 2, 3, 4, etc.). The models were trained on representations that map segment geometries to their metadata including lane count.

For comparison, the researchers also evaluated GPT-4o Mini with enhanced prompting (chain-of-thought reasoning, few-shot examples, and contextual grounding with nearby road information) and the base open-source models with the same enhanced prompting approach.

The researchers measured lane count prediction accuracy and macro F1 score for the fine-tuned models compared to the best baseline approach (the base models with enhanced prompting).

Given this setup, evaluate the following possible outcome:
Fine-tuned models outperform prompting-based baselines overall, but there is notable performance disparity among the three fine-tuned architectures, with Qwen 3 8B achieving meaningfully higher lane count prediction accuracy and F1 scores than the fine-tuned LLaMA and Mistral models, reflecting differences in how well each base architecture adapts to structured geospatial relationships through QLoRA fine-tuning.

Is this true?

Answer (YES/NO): NO